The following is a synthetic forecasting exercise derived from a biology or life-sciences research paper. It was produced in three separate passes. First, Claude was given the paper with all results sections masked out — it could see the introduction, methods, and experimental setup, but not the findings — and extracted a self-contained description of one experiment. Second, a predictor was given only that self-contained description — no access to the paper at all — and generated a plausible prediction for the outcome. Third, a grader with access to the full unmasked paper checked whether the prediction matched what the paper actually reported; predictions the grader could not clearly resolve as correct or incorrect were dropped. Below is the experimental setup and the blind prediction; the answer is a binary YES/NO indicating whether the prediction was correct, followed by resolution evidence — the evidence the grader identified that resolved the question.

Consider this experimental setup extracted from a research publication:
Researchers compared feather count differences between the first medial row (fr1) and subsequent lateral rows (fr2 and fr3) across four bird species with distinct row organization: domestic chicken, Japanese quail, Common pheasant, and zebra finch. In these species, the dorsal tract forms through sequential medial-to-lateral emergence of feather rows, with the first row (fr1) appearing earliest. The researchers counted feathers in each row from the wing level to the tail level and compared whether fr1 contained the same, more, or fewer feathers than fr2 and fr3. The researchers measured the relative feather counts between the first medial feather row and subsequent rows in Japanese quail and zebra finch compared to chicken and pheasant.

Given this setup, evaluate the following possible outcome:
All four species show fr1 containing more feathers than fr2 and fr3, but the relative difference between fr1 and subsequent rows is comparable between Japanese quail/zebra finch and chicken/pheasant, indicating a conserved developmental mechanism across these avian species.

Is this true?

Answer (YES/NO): NO